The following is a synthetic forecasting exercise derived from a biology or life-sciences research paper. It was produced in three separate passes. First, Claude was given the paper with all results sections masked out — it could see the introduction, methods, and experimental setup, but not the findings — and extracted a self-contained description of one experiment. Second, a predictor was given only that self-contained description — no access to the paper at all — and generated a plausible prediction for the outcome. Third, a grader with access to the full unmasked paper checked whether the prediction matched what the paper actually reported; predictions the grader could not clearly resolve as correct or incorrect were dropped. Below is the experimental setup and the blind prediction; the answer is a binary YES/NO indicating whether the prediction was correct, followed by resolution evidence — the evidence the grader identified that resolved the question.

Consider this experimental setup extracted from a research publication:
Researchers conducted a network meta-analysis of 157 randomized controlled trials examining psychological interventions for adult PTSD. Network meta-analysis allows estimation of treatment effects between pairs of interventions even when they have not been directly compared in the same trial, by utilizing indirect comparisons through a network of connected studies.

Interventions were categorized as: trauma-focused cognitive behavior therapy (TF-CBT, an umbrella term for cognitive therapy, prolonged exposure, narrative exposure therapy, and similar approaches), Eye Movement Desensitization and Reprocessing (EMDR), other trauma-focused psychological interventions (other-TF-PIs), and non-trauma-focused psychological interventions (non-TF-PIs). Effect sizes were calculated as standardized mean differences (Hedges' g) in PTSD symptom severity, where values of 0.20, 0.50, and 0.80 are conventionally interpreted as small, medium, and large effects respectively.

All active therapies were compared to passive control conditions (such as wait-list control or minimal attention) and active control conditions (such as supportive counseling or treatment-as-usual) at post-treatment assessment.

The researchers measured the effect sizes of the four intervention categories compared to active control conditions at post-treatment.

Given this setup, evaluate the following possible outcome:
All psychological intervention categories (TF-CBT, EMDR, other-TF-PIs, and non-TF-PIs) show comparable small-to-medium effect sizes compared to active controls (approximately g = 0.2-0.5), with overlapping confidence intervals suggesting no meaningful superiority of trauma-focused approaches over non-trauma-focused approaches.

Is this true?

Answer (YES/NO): NO